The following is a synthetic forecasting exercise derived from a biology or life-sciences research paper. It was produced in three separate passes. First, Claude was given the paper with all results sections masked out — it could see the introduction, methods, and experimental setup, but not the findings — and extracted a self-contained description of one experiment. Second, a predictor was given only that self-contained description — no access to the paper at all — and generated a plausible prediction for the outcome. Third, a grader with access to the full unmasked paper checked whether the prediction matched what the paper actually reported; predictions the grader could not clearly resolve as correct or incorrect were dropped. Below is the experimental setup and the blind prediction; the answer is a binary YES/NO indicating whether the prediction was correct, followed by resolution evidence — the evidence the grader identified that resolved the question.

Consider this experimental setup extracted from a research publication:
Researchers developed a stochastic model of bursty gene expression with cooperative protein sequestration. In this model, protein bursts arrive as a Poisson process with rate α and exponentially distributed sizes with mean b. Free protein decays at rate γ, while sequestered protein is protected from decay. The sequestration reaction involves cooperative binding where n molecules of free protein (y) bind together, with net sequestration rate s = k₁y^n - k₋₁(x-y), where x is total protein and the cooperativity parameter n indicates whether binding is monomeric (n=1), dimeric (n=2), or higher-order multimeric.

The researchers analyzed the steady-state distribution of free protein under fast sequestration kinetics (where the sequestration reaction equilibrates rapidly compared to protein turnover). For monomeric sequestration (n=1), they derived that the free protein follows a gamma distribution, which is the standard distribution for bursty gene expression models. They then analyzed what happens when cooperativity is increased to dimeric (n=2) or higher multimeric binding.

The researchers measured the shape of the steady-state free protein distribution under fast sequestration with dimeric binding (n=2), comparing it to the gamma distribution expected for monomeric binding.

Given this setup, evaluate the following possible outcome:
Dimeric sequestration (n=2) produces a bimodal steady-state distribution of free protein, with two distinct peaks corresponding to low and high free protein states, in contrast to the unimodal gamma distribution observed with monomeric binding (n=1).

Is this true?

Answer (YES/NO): NO